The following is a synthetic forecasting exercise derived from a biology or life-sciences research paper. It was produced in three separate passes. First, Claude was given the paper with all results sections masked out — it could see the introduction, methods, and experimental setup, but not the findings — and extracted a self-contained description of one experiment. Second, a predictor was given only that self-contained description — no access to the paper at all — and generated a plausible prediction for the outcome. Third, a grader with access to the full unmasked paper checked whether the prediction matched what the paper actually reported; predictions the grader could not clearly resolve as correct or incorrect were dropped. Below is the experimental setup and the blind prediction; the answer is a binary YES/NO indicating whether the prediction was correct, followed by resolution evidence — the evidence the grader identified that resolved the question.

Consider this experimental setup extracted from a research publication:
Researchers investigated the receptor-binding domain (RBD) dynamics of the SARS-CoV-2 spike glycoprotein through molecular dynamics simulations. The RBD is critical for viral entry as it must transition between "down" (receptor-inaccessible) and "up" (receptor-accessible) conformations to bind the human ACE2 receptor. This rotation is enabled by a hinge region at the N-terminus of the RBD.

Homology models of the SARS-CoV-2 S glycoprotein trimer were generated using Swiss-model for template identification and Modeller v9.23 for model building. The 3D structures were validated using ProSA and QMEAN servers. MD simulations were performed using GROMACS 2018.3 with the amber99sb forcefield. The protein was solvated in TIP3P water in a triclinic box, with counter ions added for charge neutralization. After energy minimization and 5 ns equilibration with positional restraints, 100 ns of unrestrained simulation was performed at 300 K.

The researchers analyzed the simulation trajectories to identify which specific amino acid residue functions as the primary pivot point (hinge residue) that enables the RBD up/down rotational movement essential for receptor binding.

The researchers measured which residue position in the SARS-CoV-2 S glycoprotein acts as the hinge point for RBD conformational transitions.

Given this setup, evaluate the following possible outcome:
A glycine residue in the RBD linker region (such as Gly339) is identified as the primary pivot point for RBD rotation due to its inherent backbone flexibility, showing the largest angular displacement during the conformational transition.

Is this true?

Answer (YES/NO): NO